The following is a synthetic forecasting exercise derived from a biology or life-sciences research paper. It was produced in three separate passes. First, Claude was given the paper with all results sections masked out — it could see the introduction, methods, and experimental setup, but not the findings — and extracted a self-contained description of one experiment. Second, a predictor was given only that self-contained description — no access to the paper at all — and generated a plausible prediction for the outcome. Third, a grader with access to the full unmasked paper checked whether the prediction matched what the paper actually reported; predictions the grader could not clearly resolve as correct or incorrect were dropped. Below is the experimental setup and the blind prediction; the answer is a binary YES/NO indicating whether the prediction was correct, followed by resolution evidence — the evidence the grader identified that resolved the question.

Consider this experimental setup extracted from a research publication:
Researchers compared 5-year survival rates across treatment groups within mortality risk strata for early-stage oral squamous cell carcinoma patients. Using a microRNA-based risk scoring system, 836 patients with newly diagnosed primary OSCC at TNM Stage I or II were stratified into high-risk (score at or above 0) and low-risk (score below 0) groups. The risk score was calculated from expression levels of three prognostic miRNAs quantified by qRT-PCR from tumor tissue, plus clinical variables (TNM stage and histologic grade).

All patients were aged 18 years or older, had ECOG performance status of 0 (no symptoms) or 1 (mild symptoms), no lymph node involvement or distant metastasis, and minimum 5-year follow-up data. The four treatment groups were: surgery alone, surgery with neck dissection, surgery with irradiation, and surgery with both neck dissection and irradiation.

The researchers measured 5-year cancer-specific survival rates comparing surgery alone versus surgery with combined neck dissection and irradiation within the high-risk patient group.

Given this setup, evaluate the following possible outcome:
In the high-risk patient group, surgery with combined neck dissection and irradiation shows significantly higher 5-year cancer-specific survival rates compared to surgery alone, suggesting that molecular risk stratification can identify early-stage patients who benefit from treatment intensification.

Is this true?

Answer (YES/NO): NO